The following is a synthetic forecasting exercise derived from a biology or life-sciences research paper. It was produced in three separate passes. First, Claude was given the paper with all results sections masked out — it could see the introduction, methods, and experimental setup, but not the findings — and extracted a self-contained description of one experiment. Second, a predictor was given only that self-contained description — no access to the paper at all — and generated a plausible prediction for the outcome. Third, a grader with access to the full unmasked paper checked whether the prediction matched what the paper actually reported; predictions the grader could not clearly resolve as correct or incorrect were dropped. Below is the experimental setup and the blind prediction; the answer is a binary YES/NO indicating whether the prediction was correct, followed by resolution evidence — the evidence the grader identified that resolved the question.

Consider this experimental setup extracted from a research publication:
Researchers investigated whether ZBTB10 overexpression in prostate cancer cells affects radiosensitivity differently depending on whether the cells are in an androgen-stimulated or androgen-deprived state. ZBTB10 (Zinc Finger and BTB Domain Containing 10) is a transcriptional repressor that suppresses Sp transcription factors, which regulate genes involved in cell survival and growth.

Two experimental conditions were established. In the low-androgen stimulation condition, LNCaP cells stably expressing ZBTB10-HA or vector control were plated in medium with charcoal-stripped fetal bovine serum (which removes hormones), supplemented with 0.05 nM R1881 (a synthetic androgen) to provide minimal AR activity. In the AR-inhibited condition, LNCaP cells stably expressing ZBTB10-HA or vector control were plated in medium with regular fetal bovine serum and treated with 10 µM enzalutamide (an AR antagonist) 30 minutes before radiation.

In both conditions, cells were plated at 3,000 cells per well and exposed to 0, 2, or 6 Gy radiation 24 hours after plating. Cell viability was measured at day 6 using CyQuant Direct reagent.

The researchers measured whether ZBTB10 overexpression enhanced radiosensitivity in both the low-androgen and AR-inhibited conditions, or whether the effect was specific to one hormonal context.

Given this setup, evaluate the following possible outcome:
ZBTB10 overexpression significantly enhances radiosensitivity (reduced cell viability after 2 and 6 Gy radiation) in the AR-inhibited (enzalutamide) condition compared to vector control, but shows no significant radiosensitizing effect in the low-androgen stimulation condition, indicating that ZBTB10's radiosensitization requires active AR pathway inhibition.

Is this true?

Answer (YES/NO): NO